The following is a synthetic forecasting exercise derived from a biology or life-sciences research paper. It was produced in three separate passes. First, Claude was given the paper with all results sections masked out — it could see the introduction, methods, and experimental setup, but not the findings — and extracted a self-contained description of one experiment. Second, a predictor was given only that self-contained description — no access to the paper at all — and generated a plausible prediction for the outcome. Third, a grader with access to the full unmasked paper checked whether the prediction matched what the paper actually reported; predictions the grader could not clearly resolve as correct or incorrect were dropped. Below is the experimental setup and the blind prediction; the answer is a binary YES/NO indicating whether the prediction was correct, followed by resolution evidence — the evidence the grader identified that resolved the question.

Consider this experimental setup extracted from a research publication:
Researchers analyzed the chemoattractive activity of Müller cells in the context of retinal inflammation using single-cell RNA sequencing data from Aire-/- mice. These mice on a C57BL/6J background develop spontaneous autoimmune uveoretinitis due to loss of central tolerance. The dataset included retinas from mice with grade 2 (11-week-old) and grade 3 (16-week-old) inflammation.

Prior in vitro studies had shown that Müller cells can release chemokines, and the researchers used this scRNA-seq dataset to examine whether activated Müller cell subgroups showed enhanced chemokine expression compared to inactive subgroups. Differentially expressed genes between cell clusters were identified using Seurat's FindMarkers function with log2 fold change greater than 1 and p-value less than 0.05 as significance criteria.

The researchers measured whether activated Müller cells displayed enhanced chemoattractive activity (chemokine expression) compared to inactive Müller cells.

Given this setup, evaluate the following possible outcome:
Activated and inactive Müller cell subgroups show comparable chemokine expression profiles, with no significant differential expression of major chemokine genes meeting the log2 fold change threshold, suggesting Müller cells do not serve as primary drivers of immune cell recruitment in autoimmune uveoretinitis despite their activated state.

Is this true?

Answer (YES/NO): NO